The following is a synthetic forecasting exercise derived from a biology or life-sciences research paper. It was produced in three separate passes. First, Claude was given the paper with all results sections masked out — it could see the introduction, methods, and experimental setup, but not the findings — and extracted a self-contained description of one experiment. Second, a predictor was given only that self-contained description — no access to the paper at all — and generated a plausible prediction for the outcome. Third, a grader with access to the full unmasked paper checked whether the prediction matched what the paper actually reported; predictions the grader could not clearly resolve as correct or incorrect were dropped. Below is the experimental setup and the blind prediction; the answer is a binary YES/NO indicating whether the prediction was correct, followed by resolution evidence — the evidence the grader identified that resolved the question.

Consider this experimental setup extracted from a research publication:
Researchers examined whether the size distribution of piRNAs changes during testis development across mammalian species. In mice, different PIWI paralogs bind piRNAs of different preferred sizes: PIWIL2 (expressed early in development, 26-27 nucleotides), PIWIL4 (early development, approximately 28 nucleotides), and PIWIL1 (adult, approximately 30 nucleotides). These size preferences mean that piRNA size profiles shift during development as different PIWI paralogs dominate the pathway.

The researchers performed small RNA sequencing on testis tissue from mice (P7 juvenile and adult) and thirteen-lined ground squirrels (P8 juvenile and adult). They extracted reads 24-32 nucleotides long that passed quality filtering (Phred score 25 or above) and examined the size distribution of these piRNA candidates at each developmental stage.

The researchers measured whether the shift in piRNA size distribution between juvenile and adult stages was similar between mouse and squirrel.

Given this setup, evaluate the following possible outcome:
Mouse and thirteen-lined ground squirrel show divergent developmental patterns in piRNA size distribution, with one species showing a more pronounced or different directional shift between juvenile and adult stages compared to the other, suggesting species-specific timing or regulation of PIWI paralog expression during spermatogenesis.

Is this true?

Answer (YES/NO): YES